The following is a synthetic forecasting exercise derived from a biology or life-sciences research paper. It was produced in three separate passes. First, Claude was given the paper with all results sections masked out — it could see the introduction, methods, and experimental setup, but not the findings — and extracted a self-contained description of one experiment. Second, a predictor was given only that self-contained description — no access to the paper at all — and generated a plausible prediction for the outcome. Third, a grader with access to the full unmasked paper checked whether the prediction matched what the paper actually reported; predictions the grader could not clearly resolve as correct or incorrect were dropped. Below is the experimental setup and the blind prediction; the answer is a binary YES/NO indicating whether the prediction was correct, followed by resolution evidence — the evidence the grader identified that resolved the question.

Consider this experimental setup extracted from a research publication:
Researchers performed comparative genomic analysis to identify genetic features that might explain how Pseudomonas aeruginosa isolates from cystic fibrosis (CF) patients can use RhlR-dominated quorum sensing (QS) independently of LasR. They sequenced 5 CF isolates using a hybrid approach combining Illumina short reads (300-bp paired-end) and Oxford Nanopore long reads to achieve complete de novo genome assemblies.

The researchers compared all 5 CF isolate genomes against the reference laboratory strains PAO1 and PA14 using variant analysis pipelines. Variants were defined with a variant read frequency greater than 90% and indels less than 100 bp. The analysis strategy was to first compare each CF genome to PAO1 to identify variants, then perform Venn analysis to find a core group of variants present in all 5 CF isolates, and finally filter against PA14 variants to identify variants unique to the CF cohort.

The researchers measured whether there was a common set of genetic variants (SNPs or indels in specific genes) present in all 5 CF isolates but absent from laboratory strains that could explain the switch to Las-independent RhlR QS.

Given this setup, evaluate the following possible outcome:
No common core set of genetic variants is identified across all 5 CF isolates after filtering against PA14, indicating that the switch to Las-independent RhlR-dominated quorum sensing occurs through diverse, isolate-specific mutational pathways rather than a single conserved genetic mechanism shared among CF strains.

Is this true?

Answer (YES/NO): YES